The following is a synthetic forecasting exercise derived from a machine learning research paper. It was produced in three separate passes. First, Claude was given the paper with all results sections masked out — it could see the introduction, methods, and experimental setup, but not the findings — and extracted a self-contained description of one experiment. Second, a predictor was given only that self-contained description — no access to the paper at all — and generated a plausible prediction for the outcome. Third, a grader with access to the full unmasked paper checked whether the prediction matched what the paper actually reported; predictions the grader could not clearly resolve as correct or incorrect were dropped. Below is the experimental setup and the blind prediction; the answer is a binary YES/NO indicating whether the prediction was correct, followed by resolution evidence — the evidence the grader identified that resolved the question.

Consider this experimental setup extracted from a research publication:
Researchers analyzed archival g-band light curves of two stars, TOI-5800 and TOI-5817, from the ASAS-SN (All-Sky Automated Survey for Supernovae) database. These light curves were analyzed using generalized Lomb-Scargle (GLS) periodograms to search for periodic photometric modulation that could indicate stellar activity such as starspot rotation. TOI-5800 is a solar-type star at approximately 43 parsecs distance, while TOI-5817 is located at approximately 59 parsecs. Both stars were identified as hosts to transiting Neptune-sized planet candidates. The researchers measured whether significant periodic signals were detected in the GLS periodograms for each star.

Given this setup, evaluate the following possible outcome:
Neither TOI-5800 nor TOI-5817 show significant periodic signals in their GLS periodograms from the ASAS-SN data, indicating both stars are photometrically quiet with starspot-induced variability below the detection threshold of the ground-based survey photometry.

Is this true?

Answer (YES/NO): NO